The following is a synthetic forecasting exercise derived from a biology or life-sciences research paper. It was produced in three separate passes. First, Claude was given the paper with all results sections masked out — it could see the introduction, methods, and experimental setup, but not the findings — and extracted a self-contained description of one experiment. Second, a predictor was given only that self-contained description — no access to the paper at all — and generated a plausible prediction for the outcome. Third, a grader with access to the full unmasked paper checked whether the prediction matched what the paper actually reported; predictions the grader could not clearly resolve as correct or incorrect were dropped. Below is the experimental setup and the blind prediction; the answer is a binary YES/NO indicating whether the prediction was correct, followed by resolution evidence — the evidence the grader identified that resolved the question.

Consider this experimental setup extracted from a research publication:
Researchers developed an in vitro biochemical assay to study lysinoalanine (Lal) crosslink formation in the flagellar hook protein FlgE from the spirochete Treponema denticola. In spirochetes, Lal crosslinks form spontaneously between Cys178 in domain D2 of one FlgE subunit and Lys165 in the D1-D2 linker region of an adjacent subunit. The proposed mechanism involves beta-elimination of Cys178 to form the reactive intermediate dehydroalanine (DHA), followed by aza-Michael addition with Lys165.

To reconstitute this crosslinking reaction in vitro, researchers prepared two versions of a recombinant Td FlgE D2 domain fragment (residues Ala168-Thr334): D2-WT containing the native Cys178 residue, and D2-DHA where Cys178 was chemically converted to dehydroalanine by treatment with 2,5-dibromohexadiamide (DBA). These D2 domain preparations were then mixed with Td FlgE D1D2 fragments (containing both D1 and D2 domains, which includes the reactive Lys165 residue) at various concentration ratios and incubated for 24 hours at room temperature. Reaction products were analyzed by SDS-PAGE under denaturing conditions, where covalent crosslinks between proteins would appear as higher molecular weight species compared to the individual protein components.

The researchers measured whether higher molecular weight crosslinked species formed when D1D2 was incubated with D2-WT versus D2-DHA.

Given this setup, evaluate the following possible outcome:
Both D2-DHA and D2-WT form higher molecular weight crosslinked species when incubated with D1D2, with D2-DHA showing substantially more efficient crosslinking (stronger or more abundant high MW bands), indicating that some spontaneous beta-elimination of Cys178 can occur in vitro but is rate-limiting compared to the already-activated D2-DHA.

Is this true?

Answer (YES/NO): NO